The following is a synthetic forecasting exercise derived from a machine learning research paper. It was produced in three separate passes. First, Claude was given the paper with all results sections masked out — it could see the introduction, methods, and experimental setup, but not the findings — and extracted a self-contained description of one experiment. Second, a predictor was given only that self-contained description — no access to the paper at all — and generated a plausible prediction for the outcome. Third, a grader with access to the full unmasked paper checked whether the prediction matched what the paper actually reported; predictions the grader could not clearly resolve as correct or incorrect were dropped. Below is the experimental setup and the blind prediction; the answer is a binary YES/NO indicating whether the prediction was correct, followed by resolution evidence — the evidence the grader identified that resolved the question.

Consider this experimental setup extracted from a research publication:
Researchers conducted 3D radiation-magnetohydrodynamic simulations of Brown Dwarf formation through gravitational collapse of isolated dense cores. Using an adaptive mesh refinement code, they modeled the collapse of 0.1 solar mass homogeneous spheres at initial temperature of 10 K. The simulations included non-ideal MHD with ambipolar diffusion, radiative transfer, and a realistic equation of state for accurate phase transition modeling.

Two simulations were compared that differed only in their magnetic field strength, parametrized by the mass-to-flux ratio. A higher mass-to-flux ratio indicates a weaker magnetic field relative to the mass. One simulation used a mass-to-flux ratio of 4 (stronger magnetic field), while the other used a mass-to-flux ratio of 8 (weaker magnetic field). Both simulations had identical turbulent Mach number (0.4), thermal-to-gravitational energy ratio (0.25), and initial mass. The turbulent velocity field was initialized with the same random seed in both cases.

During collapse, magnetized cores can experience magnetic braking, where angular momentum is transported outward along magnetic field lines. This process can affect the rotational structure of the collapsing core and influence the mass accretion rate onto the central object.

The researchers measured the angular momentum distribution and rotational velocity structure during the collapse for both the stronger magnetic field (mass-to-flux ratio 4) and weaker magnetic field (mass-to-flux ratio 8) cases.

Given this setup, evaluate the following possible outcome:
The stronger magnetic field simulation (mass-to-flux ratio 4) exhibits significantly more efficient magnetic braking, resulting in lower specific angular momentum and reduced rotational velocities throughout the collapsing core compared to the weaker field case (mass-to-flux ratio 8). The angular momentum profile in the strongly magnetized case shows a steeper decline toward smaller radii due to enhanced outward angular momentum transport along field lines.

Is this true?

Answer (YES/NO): YES